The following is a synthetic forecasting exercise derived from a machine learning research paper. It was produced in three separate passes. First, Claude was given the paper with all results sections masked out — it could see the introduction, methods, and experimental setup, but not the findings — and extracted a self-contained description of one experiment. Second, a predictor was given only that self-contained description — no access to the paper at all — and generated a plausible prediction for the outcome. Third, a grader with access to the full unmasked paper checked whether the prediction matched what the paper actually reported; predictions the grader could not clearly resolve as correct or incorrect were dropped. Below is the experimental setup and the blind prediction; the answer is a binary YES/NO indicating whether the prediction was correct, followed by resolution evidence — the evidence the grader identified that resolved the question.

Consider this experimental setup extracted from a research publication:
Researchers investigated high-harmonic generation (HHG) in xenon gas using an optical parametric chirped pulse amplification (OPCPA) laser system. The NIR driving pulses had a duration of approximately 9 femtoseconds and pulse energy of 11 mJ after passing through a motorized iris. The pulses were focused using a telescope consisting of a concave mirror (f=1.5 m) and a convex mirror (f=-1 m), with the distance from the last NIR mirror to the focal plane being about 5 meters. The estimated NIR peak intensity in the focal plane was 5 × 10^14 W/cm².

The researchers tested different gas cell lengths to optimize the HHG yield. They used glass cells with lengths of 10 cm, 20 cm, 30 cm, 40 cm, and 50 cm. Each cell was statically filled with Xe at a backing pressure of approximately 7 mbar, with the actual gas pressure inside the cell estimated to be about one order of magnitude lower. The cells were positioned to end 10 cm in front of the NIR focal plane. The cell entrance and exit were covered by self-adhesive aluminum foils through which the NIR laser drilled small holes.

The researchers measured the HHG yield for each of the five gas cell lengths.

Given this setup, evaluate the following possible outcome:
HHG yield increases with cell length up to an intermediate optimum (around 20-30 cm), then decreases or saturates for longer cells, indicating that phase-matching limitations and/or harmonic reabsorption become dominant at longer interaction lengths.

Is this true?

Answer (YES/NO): YES